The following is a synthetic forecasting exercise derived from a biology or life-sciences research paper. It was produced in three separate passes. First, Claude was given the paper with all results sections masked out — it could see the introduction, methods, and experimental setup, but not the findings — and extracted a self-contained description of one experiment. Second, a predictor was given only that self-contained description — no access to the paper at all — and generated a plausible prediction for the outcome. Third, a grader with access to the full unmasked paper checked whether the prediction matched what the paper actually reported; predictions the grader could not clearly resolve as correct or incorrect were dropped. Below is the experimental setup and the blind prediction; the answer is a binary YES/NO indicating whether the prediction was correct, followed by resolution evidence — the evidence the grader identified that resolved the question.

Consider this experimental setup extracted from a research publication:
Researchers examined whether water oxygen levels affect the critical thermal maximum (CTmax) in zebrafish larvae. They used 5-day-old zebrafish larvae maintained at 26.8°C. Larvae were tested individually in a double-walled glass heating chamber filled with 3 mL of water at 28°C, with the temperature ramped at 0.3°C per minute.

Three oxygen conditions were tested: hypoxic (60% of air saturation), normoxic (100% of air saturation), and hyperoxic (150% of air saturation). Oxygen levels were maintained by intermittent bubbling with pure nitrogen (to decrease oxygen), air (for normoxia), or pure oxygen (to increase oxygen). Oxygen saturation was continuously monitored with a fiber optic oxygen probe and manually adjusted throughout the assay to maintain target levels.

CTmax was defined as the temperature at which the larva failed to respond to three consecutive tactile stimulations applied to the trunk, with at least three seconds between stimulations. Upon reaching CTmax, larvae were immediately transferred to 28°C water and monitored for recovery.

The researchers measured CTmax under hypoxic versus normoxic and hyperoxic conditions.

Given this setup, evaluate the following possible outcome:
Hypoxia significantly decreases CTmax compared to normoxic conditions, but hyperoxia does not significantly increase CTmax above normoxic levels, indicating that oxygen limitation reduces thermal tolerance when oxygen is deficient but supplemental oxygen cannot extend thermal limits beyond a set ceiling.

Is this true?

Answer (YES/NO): NO